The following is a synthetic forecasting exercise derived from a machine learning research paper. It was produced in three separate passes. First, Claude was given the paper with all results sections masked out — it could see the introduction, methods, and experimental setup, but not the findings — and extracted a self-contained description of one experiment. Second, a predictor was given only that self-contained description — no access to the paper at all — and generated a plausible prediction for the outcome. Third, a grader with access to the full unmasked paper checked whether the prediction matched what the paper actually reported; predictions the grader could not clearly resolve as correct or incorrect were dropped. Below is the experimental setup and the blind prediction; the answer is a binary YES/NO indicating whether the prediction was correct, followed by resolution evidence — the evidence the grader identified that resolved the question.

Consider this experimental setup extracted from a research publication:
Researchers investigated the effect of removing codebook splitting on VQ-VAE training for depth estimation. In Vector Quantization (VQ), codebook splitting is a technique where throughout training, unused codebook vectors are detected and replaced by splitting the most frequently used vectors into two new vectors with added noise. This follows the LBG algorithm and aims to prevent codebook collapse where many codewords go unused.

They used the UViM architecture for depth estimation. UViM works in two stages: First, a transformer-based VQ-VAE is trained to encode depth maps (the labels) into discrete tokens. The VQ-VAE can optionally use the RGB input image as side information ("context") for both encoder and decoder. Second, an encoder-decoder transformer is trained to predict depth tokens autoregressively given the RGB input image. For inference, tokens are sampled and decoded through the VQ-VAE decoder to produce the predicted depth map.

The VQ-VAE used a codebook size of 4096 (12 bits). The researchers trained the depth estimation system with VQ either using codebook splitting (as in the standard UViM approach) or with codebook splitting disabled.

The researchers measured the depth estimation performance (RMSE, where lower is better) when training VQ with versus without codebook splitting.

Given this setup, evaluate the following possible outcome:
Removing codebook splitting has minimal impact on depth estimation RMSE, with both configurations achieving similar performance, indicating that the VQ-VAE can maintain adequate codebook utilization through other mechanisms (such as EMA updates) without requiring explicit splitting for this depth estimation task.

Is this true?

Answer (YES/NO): NO